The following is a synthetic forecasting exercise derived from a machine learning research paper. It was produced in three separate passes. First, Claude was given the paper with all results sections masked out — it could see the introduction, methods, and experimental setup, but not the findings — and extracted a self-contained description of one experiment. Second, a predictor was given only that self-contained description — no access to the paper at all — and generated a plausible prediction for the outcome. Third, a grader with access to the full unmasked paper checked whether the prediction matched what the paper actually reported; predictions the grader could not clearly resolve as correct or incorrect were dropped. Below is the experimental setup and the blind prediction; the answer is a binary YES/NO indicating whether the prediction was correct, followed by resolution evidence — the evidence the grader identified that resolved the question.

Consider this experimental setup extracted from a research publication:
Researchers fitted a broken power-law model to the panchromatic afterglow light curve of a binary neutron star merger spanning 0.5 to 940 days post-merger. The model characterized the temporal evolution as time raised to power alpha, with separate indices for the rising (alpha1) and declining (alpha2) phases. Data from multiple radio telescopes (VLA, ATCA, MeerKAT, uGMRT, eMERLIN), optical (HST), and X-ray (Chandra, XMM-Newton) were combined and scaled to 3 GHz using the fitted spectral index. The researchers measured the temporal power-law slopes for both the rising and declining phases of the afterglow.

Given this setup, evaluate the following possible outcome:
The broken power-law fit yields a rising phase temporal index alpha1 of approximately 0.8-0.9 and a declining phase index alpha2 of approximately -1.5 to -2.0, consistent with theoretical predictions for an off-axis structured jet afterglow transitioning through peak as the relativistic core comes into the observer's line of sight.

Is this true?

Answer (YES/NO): YES